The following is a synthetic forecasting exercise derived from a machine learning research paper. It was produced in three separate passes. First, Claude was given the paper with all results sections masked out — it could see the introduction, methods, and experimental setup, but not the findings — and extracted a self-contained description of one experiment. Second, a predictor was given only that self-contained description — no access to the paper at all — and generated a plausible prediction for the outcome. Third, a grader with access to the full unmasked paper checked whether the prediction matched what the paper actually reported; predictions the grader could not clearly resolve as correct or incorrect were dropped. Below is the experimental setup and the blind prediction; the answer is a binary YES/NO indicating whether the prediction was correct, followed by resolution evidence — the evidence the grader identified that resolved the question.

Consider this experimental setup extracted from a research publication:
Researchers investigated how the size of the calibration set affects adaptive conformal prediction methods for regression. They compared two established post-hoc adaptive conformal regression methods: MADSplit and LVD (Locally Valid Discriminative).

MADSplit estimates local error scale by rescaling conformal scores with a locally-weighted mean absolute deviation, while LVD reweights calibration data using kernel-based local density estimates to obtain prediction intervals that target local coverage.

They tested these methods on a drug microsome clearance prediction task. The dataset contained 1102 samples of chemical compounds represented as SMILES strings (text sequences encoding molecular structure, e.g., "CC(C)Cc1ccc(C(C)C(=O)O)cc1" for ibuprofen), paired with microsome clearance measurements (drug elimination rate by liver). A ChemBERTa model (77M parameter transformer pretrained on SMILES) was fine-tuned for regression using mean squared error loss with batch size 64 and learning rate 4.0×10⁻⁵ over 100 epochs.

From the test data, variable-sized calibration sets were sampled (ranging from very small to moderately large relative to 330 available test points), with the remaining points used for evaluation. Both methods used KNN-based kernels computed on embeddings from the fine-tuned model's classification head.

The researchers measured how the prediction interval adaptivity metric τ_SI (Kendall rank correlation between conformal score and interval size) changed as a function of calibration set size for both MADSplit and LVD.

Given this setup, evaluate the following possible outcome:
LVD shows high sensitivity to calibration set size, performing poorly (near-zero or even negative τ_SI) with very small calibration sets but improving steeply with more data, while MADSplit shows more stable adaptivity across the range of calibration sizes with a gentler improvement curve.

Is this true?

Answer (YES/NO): NO